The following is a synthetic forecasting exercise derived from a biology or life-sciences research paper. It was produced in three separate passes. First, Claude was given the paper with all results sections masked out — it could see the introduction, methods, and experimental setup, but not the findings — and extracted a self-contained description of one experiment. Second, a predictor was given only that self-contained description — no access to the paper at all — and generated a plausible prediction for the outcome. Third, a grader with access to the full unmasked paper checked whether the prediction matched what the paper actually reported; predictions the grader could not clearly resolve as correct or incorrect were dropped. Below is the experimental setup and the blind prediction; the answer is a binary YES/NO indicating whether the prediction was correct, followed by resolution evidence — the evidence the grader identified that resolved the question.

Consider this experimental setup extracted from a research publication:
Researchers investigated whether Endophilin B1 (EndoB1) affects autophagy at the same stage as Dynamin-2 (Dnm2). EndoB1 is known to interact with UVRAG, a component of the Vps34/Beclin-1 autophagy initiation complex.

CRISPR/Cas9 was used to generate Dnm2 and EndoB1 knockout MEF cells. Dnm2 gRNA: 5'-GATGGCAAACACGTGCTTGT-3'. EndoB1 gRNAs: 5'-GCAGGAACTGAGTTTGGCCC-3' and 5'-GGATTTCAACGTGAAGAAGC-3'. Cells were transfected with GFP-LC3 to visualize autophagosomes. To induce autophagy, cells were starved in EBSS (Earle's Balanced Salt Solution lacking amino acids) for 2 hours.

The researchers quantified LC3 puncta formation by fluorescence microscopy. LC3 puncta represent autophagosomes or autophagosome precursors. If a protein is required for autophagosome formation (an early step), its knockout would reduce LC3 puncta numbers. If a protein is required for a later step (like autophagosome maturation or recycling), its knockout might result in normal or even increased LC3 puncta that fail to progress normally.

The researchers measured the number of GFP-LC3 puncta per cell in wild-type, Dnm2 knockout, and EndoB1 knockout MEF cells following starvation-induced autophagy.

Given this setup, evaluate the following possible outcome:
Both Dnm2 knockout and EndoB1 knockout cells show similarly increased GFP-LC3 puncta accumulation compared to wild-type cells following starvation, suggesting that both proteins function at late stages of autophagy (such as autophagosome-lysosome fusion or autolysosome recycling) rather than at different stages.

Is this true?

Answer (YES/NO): NO